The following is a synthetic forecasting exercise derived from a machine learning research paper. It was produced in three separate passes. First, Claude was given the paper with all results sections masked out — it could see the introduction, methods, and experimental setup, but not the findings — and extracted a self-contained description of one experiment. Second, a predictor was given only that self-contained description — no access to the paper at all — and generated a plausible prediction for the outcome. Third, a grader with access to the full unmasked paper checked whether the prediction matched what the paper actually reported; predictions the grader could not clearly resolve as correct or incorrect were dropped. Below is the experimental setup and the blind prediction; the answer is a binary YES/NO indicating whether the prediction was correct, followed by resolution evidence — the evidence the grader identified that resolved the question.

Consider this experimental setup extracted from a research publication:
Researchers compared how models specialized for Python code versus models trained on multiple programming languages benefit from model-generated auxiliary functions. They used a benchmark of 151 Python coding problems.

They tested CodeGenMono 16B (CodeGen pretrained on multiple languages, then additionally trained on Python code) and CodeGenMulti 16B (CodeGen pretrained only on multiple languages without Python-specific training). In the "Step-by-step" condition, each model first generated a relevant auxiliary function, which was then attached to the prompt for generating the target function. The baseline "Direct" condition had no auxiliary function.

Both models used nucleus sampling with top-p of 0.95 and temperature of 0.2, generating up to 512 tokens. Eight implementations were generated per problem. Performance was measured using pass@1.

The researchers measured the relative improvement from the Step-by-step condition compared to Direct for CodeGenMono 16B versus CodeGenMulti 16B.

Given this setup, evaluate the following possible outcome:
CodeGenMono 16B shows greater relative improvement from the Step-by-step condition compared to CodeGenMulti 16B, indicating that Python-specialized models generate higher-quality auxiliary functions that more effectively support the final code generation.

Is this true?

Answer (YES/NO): YES